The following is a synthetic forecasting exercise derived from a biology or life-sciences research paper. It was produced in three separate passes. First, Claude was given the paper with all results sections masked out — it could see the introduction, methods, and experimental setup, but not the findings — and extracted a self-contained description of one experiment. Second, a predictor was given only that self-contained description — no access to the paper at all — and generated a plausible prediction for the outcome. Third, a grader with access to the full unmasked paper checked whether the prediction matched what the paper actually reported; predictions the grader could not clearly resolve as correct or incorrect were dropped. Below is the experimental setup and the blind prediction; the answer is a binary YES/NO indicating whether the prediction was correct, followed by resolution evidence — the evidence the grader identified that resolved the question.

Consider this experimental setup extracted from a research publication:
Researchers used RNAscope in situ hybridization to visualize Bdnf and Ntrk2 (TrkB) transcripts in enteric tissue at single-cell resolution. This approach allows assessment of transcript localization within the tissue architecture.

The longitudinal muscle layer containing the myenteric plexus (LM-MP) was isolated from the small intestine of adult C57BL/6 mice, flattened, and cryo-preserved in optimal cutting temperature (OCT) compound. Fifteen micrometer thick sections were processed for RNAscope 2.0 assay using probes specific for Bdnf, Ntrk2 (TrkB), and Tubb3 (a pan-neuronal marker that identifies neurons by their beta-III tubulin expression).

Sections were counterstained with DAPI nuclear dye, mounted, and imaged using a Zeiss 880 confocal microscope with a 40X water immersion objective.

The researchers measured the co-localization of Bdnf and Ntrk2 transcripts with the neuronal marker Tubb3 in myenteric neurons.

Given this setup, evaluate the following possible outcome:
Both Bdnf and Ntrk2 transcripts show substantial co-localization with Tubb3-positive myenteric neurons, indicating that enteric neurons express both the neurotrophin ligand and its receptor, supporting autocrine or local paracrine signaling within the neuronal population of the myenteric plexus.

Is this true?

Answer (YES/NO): NO